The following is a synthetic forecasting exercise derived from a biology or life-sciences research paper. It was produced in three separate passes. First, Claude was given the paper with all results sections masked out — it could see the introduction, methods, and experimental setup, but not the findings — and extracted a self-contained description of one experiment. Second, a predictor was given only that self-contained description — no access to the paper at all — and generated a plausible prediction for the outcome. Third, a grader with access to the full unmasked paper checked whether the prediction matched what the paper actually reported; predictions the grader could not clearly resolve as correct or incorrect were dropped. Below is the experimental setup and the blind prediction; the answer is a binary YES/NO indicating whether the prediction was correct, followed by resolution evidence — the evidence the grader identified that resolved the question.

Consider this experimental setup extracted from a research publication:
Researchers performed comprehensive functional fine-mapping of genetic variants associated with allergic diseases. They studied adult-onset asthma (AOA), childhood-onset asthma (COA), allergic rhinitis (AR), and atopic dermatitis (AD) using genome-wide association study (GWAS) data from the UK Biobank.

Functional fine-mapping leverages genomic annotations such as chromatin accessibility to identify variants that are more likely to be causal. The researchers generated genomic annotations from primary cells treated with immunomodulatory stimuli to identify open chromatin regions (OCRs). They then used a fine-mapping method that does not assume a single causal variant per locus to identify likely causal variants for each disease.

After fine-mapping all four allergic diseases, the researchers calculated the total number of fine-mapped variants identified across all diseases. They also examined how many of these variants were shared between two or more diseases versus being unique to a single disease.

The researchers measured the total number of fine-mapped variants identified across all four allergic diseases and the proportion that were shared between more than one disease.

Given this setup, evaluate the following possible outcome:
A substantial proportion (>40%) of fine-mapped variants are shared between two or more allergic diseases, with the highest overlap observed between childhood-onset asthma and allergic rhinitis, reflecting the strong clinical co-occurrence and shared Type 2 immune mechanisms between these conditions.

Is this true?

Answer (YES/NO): NO